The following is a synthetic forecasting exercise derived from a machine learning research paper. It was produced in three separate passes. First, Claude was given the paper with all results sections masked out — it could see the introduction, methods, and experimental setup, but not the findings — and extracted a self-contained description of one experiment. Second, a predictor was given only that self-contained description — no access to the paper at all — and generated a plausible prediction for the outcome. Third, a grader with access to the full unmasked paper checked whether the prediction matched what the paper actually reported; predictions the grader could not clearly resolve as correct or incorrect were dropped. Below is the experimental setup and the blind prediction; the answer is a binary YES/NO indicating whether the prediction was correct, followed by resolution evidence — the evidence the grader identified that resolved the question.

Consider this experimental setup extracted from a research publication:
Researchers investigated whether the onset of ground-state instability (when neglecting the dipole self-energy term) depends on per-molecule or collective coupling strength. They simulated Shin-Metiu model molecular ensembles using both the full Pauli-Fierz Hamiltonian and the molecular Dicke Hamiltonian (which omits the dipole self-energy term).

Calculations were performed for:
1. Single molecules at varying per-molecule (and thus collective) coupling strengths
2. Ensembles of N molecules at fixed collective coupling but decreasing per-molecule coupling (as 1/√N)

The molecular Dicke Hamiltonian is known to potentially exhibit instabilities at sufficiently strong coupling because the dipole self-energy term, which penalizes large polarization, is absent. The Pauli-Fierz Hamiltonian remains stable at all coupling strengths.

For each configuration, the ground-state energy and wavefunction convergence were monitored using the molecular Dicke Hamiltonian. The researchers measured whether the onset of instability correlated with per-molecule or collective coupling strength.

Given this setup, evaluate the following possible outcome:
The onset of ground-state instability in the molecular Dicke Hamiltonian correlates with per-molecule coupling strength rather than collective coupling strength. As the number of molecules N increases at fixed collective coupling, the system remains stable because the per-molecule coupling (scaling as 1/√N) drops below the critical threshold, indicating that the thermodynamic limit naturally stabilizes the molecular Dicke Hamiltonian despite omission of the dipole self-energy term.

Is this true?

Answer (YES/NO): YES